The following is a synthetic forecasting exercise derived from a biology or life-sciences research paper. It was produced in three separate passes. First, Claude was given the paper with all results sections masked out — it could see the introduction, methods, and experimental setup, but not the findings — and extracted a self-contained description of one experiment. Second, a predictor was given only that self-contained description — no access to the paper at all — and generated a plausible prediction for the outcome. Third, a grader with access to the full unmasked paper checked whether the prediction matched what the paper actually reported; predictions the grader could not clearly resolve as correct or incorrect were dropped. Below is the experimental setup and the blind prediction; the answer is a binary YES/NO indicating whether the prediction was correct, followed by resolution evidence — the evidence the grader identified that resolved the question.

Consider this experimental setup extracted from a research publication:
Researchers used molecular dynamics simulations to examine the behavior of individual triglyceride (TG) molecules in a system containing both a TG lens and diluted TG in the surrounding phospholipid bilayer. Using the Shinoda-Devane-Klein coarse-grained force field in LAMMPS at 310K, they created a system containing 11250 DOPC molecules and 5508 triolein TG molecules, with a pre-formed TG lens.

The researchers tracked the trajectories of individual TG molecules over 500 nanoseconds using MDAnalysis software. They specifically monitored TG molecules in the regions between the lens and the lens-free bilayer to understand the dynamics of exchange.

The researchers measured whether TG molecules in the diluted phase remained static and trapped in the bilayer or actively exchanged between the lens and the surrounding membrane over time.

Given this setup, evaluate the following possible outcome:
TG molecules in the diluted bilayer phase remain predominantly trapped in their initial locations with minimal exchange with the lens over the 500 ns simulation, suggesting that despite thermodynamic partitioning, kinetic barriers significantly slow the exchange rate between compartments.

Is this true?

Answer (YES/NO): NO